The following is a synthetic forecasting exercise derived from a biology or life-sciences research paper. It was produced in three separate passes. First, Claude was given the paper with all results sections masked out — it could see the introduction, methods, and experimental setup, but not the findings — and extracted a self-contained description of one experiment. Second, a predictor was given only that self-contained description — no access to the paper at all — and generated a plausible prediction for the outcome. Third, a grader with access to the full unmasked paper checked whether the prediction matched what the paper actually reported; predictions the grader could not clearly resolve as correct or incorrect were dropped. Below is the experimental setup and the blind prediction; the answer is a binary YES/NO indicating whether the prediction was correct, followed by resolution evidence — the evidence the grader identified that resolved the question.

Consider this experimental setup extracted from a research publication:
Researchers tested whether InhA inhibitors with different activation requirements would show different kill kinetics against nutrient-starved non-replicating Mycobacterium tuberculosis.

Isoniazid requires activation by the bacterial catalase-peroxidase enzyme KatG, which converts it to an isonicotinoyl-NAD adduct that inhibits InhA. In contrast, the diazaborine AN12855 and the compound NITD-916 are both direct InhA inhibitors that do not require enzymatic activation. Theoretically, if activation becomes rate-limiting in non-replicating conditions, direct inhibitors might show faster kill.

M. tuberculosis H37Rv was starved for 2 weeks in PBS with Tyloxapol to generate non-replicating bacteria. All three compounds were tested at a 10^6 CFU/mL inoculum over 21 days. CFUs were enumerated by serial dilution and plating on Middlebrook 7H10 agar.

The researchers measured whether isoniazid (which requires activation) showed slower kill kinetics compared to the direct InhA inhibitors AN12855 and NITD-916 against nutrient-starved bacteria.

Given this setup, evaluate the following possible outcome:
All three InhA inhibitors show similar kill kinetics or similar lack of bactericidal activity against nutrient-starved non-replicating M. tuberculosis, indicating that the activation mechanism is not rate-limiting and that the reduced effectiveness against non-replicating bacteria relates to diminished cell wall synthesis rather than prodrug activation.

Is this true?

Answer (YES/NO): NO